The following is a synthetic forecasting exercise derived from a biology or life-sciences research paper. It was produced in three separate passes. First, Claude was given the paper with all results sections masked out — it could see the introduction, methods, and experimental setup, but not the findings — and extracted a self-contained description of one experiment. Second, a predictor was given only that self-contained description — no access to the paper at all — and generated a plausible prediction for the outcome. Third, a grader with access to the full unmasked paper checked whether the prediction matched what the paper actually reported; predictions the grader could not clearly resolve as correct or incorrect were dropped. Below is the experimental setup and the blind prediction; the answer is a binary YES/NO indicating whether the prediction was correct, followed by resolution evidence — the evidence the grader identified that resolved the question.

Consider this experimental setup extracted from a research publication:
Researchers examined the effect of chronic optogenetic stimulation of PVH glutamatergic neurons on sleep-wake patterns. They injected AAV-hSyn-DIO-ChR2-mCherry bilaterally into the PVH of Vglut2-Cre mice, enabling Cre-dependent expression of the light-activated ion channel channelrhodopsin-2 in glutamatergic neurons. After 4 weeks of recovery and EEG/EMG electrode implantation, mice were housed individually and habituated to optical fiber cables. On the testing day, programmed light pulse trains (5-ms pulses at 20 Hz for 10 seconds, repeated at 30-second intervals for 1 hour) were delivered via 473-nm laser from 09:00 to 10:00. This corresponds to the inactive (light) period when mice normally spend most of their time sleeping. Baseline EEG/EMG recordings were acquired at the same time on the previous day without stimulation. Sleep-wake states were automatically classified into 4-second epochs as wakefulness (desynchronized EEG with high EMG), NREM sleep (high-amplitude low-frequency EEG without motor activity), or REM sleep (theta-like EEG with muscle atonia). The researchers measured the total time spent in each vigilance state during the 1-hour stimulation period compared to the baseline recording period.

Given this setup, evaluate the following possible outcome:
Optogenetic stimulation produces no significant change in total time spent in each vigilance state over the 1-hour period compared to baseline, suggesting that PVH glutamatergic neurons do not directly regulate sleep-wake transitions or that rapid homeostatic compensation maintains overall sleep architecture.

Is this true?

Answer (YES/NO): NO